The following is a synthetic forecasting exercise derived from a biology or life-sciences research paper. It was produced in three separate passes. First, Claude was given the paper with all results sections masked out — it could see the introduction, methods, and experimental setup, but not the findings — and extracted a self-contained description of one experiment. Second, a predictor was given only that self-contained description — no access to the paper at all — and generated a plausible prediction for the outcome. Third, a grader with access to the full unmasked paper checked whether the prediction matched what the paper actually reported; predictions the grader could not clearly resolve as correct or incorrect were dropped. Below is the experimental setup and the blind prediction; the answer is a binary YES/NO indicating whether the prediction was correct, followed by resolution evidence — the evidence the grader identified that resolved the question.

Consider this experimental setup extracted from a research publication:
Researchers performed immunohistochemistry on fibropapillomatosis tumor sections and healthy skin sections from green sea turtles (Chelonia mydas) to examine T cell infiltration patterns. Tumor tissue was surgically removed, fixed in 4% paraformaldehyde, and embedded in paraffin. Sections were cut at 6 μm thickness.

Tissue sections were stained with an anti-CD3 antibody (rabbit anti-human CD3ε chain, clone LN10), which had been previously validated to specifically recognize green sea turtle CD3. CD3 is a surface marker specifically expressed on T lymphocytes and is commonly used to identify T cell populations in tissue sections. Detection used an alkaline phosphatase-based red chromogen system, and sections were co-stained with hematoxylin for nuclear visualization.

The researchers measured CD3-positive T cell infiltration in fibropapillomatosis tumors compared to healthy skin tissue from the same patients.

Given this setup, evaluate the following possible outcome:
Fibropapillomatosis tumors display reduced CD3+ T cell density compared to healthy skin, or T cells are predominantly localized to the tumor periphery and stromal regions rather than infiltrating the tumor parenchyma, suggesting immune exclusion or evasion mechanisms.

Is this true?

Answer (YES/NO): NO